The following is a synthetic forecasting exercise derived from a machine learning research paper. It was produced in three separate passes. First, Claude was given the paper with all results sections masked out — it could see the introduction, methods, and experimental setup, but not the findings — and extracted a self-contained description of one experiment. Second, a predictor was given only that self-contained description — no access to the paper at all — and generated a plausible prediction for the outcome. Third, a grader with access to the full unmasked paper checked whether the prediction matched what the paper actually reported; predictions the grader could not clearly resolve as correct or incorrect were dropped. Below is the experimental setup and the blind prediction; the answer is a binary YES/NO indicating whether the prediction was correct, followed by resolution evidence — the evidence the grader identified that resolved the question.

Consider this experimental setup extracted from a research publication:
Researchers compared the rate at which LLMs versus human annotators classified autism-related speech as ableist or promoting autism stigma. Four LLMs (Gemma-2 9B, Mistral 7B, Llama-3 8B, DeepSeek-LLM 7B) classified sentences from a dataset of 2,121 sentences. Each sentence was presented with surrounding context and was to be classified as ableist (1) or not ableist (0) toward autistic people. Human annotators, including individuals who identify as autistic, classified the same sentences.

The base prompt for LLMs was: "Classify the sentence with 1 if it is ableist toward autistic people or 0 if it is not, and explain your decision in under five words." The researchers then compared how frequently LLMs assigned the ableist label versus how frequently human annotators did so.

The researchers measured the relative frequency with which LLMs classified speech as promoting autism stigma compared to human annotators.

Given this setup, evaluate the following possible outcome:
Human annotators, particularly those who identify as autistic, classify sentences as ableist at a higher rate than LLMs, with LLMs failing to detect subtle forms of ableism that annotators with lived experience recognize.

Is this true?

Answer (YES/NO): NO